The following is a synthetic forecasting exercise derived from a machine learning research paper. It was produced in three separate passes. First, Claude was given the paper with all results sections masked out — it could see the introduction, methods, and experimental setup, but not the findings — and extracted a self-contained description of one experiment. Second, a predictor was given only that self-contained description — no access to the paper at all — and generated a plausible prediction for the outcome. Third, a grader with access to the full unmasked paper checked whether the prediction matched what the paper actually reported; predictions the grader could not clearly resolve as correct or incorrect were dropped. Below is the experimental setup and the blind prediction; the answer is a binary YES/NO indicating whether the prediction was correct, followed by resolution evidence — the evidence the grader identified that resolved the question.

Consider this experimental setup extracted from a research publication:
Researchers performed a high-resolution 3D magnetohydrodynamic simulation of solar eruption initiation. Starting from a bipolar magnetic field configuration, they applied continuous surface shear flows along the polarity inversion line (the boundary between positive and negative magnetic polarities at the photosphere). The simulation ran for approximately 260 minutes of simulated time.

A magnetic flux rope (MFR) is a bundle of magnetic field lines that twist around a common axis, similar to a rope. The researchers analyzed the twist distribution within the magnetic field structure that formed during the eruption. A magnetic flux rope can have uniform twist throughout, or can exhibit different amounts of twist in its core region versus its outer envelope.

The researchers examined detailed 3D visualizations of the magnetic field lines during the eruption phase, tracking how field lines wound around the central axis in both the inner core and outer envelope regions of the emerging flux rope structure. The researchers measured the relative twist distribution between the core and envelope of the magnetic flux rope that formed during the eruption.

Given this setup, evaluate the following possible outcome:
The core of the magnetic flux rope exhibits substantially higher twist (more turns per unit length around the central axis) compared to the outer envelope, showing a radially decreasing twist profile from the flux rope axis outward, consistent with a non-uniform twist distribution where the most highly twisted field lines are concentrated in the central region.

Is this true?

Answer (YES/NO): NO